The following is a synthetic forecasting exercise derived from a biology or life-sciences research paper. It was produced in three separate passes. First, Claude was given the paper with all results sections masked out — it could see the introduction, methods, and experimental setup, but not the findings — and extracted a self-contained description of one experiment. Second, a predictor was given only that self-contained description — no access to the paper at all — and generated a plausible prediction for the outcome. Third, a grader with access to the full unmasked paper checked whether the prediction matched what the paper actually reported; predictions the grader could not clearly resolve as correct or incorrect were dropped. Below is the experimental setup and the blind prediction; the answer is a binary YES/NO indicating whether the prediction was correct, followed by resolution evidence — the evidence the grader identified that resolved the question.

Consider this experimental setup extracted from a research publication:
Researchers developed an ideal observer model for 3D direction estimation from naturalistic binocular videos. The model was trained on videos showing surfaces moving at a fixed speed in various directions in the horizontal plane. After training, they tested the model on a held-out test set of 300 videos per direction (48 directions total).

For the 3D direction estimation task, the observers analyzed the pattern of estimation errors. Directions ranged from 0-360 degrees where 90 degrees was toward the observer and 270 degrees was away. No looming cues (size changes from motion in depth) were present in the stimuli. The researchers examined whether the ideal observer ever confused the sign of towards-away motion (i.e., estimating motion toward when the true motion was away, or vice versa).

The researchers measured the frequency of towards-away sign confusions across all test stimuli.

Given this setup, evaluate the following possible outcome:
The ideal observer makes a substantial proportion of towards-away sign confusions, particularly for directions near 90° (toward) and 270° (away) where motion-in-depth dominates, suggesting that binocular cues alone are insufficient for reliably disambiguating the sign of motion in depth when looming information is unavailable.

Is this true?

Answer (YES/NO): NO